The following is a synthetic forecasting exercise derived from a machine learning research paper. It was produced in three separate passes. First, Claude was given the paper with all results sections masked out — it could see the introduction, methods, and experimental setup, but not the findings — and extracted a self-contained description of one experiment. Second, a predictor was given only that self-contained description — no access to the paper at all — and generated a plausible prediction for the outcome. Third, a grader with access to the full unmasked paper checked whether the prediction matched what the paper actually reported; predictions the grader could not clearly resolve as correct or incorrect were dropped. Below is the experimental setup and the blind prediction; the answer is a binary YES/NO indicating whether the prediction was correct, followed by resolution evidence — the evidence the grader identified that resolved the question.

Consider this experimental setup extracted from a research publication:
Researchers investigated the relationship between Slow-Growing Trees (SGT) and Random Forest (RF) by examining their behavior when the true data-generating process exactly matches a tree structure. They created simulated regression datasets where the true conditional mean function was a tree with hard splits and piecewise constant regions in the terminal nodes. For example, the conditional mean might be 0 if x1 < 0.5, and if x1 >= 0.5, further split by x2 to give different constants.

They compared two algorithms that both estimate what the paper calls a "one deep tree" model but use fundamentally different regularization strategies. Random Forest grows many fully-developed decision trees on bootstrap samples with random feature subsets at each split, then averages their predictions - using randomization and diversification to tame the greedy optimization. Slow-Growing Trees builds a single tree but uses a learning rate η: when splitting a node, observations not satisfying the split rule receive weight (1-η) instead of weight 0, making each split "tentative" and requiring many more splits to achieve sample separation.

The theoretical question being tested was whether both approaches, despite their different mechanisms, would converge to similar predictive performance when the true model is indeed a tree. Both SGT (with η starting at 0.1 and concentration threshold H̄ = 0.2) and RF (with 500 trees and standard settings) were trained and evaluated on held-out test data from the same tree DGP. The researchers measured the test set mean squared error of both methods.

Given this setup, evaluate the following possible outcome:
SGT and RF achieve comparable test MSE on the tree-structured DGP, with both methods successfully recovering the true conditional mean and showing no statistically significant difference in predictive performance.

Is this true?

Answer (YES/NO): YES